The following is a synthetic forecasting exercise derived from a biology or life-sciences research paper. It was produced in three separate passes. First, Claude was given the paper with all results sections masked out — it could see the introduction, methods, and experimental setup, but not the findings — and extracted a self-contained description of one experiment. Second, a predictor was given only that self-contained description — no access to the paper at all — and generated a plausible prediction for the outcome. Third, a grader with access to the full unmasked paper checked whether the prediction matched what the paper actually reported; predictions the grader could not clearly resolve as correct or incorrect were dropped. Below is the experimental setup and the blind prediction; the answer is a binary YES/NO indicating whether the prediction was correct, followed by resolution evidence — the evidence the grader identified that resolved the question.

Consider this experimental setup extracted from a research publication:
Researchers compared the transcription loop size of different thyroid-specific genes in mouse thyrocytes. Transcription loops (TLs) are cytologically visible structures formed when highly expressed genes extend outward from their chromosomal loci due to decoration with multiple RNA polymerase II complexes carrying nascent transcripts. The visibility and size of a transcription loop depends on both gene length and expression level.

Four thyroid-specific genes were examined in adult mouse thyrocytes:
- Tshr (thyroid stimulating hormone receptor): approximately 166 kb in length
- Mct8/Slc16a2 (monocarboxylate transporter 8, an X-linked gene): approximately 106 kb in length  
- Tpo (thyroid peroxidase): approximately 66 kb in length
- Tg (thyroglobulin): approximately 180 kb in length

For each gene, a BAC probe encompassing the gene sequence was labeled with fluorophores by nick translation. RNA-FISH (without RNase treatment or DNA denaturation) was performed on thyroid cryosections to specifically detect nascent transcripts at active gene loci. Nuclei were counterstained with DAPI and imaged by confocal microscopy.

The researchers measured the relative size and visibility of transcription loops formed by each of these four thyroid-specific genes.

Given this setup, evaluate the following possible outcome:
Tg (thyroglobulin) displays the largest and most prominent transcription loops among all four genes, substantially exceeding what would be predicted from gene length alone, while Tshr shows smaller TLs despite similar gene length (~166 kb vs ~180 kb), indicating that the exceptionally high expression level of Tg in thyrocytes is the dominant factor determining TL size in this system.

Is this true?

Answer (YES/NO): YES